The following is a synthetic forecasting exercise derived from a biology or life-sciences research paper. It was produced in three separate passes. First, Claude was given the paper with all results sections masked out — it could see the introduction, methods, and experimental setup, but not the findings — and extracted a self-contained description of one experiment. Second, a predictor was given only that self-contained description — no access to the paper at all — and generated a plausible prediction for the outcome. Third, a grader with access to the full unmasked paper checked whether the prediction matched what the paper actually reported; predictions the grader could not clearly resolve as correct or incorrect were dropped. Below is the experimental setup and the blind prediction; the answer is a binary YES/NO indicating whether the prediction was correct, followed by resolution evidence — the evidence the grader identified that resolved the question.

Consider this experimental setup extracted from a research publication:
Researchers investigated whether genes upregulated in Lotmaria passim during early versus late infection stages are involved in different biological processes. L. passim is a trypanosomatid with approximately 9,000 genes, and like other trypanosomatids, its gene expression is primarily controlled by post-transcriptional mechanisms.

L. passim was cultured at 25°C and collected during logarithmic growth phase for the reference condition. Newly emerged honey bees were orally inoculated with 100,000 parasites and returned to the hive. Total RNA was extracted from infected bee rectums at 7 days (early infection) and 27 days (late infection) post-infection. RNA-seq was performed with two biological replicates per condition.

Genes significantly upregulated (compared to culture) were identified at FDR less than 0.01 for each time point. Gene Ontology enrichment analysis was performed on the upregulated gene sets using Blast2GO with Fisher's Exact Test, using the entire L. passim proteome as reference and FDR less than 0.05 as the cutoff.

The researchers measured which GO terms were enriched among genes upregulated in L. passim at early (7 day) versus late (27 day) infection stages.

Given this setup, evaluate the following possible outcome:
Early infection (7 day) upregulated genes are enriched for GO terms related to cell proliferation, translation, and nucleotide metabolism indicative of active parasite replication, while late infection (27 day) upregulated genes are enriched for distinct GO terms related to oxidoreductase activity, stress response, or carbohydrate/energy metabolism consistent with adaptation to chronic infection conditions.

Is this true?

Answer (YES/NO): NO